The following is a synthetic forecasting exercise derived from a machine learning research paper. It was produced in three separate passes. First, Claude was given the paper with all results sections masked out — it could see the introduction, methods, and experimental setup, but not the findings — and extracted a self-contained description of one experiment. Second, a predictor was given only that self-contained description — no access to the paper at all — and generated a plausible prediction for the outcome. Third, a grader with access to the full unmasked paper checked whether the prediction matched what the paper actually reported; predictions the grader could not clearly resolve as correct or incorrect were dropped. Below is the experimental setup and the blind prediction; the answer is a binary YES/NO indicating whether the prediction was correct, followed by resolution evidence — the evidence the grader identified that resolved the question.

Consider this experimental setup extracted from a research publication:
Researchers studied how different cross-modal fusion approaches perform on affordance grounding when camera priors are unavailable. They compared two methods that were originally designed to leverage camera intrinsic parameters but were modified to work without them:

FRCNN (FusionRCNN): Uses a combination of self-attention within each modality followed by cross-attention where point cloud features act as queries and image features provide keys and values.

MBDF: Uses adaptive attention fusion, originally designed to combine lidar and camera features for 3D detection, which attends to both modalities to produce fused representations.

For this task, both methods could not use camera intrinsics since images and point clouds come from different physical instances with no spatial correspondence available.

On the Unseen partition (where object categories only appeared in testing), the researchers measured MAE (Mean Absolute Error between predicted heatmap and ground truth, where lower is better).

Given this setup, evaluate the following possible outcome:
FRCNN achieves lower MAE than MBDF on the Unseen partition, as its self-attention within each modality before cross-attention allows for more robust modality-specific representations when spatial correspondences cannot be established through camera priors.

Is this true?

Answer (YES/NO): YES